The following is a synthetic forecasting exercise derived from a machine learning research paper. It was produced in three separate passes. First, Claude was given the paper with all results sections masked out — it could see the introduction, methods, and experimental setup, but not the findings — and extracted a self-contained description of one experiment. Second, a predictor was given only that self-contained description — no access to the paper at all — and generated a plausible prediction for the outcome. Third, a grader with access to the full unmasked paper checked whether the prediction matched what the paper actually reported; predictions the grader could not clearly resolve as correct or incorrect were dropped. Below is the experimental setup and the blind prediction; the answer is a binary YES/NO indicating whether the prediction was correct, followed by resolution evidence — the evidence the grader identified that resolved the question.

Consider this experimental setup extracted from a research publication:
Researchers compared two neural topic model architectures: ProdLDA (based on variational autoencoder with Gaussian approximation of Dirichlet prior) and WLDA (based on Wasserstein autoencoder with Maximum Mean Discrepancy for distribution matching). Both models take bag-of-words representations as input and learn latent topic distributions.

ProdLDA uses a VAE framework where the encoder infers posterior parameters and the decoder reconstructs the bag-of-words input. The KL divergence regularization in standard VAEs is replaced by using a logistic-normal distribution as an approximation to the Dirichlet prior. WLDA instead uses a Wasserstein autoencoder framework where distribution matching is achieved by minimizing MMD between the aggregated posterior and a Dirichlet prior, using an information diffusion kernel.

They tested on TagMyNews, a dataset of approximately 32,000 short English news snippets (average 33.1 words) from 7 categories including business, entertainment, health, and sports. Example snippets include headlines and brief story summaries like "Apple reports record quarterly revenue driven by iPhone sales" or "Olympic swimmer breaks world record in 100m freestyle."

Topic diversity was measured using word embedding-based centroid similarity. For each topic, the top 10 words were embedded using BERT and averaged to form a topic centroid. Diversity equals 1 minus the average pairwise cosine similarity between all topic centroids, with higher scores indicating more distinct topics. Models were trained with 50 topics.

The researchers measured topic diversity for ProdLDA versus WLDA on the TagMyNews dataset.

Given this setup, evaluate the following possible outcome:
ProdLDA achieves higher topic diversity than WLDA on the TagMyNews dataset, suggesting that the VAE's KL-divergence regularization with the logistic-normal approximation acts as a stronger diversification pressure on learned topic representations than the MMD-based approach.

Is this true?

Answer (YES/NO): YES